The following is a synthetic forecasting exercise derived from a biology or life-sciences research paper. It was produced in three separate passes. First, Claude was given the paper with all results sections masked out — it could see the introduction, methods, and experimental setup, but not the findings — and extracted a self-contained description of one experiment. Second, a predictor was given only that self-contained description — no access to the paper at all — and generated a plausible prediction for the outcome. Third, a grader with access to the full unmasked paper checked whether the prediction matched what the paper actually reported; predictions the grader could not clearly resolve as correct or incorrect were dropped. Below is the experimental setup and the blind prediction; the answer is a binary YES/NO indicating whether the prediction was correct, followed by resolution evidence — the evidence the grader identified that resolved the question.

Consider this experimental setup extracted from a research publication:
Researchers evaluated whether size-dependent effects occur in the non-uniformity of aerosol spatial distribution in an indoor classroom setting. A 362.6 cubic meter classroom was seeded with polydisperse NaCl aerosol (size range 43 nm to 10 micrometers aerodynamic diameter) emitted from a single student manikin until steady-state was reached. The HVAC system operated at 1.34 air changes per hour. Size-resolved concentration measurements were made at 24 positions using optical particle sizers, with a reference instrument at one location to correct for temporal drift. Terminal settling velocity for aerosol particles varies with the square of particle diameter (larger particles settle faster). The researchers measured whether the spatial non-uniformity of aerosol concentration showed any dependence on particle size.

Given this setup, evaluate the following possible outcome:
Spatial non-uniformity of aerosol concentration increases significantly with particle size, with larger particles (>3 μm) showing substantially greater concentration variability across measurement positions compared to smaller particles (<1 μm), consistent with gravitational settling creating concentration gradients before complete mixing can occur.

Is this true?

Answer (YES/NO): NO